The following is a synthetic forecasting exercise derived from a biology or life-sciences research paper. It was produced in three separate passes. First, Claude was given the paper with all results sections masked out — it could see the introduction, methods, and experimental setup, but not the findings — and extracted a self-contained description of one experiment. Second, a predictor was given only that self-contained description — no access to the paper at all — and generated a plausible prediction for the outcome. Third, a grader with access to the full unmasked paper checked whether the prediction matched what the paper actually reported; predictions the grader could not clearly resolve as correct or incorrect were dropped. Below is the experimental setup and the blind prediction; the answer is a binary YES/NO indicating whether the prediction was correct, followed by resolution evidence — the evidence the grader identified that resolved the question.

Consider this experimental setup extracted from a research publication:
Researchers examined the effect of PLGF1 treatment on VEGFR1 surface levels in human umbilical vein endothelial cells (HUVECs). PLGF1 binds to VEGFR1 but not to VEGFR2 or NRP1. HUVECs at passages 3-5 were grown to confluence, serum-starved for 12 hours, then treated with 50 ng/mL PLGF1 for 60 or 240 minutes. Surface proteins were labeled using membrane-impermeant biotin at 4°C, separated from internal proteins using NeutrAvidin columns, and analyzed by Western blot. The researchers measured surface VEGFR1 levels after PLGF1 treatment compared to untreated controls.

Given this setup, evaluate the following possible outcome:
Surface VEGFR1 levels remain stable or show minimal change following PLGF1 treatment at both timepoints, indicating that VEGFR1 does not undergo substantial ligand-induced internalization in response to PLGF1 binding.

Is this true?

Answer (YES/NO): YES